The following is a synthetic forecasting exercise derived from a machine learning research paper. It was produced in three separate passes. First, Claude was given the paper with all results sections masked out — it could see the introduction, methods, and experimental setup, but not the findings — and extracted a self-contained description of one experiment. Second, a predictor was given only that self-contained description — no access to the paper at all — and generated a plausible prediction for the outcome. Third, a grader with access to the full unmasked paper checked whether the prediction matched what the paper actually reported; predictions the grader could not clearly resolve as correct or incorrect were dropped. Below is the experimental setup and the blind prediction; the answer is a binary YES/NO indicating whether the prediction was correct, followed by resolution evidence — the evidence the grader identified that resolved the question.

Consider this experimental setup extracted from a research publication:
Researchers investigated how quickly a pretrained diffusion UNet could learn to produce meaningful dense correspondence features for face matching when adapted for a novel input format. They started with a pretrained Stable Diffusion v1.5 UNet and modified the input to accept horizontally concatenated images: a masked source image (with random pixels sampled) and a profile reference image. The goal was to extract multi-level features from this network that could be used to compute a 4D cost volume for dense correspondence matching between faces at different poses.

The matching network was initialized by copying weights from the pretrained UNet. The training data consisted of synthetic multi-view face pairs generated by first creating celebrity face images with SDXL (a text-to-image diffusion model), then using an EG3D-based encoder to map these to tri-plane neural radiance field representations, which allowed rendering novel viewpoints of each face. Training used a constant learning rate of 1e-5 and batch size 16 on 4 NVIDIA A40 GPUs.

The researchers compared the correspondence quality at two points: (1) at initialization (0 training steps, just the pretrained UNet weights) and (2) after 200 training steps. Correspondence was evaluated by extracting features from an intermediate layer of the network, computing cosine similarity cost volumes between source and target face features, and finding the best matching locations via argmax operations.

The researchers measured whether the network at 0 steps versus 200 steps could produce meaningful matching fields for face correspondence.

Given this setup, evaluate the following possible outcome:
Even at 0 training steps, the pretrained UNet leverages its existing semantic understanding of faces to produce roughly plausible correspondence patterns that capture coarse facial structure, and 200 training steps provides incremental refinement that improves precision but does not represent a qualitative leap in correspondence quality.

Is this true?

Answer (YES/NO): NO